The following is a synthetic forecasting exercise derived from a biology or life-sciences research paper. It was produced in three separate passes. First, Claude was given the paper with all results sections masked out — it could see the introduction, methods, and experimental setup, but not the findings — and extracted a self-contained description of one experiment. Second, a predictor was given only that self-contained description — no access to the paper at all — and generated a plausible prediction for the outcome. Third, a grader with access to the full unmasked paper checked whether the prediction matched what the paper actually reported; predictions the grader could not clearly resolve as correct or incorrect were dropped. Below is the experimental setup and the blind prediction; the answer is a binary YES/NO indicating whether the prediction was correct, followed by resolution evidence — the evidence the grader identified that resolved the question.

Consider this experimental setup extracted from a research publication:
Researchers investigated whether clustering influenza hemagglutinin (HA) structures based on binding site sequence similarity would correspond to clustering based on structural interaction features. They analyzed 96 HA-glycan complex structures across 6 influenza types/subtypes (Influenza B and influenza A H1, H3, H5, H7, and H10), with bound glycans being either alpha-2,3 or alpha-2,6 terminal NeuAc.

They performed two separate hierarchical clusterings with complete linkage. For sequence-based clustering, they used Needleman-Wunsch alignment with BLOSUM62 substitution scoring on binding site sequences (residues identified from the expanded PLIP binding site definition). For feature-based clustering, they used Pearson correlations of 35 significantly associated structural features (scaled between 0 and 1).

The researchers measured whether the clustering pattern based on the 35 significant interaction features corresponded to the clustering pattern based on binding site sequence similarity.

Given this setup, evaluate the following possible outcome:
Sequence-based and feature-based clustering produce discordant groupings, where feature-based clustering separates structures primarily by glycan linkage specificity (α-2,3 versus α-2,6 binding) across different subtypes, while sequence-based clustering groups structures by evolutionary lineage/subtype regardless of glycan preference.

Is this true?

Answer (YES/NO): YES